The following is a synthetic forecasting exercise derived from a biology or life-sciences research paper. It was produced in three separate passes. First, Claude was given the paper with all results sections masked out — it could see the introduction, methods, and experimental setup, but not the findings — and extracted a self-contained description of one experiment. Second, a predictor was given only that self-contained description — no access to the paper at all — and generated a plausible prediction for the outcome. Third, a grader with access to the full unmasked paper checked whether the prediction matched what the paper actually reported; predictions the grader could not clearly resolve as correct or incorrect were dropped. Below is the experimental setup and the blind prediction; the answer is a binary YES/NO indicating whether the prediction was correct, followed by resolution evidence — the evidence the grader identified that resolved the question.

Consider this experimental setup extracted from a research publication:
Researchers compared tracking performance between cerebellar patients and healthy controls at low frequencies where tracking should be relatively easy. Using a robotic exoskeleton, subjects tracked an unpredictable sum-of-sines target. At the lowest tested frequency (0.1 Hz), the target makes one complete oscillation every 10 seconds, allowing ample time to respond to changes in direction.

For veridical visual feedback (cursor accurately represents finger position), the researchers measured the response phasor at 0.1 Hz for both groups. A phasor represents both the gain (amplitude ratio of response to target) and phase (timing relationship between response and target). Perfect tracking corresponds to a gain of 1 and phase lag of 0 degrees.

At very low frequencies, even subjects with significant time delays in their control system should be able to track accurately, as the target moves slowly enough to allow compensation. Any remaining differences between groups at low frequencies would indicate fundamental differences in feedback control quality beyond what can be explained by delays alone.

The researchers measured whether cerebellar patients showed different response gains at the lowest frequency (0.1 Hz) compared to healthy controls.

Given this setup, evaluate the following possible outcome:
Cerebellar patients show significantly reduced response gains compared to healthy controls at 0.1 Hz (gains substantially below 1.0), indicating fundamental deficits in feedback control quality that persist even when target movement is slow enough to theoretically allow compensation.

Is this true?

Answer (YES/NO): NO